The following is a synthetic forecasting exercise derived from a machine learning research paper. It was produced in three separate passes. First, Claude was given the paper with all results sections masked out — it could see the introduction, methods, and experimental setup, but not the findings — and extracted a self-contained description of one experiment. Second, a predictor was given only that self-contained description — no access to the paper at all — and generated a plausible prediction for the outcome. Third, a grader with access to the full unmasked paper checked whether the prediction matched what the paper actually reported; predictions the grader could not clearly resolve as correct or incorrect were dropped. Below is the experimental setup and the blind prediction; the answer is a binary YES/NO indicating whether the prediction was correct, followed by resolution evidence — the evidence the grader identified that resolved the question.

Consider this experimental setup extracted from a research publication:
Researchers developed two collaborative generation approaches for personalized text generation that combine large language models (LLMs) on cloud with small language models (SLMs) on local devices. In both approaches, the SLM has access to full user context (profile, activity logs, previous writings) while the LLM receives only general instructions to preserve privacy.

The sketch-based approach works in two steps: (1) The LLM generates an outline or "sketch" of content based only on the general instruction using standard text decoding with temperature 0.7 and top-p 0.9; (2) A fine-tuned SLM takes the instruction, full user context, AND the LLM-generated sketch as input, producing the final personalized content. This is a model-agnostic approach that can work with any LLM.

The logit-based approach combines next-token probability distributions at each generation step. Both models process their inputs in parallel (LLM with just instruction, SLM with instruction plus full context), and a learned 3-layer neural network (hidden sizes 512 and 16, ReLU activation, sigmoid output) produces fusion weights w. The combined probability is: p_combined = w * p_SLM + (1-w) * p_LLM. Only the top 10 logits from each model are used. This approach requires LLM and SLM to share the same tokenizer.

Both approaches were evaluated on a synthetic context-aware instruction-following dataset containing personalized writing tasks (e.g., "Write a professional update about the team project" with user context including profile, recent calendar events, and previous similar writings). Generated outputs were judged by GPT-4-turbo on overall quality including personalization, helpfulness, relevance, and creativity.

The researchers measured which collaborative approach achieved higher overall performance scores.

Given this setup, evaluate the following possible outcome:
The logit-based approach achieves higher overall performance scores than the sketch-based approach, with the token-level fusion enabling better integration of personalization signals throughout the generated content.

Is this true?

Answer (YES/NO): YES